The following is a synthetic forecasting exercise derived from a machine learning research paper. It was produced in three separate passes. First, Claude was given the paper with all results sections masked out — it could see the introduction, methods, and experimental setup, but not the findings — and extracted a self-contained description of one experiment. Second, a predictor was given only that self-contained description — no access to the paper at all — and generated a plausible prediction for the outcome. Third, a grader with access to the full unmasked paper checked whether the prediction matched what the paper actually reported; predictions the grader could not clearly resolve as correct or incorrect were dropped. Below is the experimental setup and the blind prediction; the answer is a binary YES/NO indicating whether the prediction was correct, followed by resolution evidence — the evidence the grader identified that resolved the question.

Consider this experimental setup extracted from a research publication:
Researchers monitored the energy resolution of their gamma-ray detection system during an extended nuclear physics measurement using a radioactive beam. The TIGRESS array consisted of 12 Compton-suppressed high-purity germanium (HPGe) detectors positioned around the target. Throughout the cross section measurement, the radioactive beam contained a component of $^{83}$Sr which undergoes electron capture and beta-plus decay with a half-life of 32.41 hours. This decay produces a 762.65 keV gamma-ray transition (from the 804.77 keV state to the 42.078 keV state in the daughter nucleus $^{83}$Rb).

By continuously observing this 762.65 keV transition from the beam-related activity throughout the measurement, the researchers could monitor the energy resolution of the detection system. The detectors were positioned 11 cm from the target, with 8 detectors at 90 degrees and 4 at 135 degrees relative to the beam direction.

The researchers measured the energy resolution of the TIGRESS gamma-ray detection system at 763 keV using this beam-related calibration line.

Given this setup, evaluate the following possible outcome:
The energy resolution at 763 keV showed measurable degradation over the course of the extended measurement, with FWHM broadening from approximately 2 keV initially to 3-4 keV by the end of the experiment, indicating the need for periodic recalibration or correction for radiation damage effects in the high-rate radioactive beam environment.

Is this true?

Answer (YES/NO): NO